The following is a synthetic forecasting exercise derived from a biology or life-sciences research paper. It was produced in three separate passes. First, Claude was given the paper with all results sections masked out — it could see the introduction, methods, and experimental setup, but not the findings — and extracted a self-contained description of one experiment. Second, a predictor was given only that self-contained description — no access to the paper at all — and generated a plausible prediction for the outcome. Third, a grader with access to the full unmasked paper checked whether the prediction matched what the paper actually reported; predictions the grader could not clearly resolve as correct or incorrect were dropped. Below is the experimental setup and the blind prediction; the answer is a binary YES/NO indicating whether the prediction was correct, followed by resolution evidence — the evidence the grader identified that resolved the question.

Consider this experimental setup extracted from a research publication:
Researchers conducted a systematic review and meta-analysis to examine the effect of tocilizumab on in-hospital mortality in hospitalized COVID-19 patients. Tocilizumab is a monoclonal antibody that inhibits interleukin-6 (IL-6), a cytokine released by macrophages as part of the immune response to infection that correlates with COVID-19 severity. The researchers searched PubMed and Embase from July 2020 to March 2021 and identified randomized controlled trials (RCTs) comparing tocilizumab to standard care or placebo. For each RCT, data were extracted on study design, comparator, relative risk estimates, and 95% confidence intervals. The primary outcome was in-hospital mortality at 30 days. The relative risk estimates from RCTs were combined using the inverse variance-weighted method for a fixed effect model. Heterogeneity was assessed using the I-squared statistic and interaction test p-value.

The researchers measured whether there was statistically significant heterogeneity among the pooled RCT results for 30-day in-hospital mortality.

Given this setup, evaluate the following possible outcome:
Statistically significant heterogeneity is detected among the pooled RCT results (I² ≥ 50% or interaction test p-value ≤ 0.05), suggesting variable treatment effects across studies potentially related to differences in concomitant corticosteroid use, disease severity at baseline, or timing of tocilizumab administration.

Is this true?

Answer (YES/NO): NO